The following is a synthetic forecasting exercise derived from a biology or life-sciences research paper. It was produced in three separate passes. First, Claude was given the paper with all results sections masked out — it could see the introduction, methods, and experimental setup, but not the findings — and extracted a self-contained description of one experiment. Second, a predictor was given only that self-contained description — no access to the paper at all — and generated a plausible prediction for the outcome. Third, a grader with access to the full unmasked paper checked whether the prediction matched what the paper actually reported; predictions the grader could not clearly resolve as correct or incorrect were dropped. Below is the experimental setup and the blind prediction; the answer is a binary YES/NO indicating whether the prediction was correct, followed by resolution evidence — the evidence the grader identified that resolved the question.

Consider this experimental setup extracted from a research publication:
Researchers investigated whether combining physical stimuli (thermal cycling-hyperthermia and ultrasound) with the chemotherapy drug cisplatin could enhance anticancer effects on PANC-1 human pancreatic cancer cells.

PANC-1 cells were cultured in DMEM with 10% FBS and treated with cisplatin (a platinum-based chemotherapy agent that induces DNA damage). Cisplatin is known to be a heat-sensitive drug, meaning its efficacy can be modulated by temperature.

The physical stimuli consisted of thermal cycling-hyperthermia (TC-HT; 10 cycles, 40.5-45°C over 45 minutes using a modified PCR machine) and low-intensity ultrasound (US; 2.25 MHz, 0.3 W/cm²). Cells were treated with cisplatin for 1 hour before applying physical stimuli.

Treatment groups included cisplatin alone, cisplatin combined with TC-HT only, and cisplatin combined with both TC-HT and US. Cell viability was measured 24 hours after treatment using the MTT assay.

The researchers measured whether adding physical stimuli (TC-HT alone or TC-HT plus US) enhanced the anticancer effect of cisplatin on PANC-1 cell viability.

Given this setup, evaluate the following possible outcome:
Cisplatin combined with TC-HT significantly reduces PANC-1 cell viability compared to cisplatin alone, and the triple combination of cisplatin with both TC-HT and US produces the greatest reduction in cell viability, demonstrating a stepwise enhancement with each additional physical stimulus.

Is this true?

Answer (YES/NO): NO